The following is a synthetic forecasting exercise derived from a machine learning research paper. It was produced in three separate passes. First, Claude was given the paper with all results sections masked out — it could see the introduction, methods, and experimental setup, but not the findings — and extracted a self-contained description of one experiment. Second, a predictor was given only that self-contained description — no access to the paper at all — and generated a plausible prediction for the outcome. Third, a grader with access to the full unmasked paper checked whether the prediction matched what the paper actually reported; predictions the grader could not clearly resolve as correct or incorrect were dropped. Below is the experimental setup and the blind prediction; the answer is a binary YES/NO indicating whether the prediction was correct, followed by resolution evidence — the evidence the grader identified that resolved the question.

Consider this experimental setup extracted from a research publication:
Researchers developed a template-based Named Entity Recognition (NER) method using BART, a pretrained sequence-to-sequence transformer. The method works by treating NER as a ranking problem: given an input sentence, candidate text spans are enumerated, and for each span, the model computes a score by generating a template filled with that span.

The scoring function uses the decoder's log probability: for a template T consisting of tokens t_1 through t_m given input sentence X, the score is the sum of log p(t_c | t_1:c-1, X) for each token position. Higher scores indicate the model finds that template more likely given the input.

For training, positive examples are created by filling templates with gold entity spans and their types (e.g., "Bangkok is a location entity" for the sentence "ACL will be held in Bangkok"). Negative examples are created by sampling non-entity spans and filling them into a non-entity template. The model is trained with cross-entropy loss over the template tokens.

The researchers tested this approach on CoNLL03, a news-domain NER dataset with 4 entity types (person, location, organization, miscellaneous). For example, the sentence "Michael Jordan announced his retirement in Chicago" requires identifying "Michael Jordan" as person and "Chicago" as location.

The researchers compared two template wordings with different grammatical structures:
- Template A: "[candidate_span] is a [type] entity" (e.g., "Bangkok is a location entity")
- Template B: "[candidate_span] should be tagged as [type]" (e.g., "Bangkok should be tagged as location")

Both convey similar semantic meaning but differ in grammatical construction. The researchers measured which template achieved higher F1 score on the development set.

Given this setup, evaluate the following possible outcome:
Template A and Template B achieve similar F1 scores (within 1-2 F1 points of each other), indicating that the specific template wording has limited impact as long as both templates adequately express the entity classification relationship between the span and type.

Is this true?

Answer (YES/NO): NO